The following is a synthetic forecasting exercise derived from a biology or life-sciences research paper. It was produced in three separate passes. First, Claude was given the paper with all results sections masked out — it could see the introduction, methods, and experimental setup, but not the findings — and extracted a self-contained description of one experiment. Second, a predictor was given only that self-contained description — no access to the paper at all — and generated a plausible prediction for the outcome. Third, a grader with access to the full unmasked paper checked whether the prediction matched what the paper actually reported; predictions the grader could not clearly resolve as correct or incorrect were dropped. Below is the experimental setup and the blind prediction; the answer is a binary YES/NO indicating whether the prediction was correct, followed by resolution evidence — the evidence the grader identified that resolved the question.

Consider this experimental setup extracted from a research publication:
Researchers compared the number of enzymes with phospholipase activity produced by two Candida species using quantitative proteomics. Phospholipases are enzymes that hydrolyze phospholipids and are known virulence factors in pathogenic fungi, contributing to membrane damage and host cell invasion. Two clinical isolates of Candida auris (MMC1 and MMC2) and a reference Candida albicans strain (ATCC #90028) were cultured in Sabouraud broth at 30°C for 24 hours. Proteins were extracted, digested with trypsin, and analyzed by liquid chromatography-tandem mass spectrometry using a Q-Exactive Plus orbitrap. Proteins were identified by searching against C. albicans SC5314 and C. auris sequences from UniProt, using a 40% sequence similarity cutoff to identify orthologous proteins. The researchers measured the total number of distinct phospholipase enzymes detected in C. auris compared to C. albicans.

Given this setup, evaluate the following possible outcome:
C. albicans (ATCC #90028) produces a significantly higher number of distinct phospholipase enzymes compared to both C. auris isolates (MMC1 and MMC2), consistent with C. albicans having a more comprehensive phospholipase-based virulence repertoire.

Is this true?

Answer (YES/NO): NO